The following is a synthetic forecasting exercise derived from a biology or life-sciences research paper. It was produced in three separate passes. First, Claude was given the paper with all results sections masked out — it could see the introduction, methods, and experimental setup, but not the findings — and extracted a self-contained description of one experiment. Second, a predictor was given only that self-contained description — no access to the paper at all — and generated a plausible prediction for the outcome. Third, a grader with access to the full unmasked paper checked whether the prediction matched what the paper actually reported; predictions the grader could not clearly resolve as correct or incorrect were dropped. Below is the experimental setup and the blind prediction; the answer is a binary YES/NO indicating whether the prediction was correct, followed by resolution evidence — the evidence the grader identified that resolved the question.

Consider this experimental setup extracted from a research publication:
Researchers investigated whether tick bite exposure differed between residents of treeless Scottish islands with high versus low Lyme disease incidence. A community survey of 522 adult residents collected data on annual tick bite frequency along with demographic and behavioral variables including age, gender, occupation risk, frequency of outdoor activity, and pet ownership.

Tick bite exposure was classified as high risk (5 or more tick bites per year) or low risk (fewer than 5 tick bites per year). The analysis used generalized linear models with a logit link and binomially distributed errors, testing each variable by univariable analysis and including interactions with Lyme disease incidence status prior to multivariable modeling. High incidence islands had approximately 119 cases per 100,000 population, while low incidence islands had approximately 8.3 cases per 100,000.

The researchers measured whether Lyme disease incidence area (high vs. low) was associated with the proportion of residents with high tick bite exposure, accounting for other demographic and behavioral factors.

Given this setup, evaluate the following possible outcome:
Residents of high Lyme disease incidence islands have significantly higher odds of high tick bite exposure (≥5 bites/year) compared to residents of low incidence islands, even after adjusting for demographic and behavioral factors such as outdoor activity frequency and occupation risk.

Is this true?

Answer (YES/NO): YES